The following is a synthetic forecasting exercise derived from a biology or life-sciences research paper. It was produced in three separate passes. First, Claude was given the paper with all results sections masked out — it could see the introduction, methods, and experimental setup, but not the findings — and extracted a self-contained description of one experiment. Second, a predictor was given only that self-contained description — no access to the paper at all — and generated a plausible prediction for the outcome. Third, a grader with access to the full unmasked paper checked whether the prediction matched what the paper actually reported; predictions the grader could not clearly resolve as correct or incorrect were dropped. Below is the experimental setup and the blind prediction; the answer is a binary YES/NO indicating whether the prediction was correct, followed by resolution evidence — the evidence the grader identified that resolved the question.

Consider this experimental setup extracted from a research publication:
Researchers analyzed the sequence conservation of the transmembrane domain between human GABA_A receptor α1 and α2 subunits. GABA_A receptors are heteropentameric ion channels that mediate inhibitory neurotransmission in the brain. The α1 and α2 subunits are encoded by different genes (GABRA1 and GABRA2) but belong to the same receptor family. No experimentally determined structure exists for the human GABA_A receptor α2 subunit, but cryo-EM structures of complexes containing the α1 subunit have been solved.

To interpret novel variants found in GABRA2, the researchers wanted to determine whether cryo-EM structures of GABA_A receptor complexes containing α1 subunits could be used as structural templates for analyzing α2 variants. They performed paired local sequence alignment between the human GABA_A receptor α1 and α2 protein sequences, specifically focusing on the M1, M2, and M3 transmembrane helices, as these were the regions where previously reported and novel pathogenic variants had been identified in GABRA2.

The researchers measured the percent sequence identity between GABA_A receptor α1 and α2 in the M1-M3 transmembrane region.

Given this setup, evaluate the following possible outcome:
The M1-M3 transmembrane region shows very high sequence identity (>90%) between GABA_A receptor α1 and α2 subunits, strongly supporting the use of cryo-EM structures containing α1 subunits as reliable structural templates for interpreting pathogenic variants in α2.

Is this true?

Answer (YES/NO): YES